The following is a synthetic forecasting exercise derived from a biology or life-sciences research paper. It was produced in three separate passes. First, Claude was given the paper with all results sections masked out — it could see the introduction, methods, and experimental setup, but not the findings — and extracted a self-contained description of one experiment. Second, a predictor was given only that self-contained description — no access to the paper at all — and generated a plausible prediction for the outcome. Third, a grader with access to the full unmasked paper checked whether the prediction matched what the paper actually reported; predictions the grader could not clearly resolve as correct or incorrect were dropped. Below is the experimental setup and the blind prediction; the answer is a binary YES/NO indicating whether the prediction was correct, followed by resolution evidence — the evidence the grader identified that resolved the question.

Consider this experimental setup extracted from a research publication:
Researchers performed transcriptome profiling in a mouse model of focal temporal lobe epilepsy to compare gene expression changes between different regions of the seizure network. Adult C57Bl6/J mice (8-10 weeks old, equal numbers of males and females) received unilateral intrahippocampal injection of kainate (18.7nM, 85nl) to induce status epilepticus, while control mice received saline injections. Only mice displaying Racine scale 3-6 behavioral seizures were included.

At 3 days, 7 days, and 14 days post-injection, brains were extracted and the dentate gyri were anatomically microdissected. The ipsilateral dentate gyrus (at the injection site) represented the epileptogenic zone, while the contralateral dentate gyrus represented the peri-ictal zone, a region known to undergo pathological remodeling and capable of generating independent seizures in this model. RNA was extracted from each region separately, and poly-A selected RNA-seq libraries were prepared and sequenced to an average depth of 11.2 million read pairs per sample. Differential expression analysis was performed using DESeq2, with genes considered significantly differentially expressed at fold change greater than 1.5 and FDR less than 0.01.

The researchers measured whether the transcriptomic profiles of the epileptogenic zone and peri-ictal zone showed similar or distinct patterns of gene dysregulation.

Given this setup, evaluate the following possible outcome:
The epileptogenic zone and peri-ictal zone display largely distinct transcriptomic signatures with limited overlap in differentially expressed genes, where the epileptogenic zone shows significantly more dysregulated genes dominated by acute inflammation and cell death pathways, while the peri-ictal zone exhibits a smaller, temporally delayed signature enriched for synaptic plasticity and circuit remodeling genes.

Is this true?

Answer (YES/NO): NO